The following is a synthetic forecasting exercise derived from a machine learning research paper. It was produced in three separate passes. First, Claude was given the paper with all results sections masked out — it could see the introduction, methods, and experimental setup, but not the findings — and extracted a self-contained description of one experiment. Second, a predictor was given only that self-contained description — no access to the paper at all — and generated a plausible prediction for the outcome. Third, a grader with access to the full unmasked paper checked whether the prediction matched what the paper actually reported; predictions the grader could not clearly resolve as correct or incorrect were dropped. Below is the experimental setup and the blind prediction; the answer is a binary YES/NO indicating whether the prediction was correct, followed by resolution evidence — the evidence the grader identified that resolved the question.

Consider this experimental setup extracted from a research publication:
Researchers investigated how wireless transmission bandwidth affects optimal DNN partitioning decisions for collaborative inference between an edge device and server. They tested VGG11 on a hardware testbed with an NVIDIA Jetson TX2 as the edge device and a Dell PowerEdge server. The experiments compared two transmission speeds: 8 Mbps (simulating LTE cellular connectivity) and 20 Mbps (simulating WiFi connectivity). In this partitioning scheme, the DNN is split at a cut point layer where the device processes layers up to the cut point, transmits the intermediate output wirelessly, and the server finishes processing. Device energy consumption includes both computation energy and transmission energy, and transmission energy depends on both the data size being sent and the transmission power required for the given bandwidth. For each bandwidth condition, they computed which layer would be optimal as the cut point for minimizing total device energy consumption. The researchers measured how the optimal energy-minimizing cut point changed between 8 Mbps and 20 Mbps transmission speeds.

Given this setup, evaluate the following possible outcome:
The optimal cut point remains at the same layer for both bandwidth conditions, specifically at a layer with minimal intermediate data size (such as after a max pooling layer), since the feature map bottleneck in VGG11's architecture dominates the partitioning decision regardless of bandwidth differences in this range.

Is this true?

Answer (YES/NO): NO